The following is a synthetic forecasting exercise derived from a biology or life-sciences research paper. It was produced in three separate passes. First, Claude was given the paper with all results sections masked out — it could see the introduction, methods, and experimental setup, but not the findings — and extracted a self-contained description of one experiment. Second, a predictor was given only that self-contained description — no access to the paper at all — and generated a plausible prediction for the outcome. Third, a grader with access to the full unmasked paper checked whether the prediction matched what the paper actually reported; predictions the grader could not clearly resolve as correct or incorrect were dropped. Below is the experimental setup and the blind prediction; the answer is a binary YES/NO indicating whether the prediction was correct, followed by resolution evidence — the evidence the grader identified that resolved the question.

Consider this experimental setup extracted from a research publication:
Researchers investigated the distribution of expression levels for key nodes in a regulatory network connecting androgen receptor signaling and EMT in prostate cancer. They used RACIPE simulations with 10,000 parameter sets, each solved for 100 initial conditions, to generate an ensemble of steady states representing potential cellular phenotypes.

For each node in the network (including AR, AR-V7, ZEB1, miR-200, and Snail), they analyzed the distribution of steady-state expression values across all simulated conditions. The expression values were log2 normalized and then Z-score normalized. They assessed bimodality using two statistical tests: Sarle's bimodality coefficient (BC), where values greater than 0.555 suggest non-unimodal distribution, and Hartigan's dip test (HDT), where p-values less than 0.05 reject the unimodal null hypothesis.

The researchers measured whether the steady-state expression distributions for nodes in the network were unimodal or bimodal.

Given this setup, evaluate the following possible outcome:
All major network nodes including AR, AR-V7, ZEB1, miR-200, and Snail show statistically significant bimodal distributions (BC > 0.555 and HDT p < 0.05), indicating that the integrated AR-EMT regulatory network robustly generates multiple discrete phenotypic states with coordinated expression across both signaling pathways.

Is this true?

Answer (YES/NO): NO